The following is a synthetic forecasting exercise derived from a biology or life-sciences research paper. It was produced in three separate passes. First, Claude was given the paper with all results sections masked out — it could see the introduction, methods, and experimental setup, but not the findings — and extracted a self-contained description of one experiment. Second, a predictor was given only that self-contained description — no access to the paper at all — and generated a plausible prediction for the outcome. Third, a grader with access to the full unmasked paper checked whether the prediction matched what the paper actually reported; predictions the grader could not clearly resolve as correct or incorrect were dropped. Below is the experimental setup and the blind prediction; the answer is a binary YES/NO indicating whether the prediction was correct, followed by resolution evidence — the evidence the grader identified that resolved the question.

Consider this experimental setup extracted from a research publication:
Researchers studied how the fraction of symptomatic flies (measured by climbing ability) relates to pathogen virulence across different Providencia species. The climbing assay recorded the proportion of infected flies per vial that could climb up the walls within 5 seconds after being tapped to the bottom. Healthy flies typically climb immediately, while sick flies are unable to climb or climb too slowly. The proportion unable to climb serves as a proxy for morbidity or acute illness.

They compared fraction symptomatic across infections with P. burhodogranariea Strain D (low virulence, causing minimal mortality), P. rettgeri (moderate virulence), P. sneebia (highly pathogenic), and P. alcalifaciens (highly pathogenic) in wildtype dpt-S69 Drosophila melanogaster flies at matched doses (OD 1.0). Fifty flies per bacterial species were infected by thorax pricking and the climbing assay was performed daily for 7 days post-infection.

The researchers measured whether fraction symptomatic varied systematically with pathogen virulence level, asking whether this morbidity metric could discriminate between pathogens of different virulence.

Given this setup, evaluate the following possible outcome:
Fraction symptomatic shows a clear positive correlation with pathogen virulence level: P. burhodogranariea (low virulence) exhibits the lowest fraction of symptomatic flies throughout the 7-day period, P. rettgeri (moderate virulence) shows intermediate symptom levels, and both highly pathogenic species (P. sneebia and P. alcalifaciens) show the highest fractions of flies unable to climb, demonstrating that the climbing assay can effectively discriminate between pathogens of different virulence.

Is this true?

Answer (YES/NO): NO